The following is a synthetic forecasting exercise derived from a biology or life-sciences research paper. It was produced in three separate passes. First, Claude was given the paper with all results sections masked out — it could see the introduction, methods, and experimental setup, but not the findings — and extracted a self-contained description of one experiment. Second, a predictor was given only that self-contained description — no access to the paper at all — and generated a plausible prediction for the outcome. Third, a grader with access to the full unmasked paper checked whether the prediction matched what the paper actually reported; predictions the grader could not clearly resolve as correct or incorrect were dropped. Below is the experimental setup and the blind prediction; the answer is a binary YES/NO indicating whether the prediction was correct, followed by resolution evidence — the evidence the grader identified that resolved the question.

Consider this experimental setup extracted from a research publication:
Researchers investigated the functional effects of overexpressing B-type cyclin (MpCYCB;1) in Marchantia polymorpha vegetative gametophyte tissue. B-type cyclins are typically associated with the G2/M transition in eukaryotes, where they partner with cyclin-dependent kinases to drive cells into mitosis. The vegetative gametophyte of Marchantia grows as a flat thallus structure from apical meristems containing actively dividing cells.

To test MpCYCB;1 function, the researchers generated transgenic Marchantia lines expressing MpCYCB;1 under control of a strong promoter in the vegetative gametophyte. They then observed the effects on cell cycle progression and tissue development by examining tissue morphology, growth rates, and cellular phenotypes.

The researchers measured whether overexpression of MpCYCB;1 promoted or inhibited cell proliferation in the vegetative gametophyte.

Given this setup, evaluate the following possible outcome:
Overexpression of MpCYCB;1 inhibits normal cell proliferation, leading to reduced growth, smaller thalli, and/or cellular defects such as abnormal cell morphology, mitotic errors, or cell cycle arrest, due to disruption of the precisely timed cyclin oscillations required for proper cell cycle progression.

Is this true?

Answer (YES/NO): YES